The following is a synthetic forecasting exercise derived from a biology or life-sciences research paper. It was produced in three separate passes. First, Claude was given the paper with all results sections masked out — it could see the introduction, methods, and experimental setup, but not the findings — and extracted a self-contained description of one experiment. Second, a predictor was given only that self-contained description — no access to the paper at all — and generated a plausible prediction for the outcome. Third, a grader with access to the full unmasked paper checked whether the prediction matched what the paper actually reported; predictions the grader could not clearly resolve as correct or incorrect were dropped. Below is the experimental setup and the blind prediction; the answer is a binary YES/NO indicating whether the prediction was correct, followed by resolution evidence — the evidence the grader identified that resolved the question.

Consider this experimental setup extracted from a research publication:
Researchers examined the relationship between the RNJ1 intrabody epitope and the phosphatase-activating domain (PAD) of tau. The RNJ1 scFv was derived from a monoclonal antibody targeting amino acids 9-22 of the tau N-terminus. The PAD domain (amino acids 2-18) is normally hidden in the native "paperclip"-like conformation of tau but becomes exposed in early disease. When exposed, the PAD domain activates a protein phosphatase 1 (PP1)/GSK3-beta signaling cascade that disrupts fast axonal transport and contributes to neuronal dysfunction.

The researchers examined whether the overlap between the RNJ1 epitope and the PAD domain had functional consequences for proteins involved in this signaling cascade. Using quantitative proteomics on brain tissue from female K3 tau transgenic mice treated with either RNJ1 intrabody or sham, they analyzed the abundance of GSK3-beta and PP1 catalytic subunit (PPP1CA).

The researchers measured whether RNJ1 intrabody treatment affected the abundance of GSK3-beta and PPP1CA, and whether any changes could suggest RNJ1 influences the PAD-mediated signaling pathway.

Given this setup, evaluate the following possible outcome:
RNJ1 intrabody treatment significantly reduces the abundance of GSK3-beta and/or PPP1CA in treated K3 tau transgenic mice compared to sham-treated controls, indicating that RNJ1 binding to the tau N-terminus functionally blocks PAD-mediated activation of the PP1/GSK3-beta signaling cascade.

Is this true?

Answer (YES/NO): YES